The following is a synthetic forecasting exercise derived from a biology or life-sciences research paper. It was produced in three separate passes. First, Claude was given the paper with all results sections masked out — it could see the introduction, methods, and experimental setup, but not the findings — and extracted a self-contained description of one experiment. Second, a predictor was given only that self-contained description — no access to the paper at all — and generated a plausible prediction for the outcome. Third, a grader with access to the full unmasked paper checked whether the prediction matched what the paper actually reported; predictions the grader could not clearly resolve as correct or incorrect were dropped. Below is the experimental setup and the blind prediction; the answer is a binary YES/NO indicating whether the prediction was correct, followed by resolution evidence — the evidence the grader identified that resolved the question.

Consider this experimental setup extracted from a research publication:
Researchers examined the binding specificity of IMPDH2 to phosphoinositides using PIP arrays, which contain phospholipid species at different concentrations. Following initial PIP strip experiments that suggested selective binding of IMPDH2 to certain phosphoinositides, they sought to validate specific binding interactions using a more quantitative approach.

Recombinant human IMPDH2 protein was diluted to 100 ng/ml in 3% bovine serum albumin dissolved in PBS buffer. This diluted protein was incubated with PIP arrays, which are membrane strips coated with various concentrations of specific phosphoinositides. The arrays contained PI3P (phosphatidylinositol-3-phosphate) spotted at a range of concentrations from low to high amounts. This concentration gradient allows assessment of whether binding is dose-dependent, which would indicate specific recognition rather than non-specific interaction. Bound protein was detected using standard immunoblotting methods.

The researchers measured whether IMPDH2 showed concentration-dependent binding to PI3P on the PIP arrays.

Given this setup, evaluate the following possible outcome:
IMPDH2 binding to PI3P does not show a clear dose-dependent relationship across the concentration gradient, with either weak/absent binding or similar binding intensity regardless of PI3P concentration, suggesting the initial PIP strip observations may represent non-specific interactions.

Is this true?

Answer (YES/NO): NO